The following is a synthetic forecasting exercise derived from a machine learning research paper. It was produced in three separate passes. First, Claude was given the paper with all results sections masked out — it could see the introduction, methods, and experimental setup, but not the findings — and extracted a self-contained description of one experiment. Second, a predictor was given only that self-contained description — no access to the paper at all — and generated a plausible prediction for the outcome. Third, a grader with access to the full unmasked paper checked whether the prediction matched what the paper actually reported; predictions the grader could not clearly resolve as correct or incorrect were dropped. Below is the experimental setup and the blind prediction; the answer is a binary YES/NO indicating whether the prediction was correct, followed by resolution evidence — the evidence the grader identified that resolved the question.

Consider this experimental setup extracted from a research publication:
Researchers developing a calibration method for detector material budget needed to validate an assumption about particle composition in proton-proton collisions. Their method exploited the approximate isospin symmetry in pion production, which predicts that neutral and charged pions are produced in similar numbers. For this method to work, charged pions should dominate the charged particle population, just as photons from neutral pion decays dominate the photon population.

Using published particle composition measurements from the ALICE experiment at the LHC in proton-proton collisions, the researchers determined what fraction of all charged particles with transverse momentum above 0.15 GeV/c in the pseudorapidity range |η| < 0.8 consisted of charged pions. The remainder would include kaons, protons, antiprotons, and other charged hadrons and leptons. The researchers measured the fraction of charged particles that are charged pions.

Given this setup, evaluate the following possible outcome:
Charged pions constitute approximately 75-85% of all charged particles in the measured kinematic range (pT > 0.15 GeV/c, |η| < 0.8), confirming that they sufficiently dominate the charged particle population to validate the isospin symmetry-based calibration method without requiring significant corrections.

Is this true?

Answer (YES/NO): NO